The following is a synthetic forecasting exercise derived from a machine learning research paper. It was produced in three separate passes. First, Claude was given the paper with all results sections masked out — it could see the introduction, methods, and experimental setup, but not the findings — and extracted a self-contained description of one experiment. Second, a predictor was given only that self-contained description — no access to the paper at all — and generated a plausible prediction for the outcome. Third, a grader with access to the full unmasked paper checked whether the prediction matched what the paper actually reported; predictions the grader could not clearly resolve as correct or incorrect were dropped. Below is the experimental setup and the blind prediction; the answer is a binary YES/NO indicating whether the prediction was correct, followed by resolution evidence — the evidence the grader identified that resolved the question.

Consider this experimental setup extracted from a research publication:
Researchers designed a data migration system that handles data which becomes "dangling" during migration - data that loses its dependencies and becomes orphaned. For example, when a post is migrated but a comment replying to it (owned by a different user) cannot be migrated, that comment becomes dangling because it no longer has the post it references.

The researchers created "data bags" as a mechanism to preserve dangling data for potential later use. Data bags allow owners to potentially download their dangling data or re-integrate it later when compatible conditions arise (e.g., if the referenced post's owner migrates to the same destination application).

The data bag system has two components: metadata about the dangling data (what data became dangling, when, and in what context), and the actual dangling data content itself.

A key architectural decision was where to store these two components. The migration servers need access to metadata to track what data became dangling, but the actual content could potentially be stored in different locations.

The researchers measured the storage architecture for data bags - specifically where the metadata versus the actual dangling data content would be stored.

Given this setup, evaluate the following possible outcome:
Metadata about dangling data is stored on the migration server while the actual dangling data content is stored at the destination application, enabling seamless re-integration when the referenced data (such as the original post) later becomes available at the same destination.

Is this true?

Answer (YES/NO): NO